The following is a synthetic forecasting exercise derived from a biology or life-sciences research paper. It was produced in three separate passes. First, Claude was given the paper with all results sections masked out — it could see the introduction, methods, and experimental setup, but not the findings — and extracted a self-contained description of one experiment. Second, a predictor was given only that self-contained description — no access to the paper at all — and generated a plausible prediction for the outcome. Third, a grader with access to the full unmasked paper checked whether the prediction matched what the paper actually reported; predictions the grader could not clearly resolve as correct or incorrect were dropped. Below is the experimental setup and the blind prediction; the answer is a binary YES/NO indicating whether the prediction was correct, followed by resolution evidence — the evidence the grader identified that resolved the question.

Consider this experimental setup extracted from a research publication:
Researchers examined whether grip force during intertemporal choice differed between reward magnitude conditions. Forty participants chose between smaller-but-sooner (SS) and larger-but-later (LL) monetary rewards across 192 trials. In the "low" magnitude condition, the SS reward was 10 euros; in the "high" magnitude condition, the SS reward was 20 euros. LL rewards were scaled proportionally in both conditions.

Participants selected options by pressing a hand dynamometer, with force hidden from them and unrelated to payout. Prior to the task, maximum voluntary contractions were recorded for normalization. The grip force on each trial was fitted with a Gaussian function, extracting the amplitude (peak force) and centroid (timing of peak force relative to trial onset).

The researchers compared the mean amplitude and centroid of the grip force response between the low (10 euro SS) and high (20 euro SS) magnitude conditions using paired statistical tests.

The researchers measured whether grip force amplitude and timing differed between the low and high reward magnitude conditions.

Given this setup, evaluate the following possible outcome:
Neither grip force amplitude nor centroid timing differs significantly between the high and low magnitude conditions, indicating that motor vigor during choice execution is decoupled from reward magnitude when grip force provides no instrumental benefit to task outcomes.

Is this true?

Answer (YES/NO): NO